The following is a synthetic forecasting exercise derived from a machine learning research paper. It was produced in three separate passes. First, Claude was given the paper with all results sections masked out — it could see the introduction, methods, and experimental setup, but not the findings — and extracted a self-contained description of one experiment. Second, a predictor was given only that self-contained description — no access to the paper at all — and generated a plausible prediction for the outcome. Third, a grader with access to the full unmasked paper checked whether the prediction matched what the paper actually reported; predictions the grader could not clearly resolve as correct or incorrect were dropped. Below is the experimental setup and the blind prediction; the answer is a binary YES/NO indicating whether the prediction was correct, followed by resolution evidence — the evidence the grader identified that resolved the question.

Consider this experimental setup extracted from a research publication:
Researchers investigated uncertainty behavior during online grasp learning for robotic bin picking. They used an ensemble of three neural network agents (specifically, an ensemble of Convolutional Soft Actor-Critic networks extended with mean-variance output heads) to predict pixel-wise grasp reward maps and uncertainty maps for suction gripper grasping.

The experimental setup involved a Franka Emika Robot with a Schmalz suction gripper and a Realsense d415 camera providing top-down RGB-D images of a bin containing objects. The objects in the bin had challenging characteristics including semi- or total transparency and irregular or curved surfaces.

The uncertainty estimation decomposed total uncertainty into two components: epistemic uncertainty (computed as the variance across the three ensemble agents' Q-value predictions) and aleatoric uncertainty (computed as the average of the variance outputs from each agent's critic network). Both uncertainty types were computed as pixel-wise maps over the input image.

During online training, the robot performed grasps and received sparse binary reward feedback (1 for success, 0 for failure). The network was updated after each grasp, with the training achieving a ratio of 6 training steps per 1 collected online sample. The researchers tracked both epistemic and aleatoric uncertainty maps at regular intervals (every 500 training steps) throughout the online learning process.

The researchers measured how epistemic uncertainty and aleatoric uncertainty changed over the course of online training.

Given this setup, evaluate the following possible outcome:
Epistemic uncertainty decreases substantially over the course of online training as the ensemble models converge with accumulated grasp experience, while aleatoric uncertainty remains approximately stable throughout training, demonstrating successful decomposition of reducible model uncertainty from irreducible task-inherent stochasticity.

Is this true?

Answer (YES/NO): YES